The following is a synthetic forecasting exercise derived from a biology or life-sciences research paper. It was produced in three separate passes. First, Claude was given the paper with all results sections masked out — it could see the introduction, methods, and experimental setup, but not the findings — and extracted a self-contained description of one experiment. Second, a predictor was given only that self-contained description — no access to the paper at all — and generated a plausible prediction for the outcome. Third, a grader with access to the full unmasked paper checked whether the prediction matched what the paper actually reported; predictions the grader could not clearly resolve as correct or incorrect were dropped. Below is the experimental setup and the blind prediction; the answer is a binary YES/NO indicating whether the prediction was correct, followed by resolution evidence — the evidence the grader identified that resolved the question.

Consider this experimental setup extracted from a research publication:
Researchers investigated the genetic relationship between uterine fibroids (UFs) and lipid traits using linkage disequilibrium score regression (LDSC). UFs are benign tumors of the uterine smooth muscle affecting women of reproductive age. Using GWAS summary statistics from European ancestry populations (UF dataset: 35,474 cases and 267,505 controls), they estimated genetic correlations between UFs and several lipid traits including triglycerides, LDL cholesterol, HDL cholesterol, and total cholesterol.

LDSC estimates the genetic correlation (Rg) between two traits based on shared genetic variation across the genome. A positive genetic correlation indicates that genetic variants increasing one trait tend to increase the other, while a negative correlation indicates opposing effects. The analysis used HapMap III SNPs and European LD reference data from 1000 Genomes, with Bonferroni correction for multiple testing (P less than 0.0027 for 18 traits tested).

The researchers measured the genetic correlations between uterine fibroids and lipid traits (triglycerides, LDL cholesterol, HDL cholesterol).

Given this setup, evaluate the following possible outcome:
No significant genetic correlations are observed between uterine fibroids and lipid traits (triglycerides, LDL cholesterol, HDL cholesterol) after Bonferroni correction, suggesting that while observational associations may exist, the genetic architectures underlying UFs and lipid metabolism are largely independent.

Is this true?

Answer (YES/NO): NO